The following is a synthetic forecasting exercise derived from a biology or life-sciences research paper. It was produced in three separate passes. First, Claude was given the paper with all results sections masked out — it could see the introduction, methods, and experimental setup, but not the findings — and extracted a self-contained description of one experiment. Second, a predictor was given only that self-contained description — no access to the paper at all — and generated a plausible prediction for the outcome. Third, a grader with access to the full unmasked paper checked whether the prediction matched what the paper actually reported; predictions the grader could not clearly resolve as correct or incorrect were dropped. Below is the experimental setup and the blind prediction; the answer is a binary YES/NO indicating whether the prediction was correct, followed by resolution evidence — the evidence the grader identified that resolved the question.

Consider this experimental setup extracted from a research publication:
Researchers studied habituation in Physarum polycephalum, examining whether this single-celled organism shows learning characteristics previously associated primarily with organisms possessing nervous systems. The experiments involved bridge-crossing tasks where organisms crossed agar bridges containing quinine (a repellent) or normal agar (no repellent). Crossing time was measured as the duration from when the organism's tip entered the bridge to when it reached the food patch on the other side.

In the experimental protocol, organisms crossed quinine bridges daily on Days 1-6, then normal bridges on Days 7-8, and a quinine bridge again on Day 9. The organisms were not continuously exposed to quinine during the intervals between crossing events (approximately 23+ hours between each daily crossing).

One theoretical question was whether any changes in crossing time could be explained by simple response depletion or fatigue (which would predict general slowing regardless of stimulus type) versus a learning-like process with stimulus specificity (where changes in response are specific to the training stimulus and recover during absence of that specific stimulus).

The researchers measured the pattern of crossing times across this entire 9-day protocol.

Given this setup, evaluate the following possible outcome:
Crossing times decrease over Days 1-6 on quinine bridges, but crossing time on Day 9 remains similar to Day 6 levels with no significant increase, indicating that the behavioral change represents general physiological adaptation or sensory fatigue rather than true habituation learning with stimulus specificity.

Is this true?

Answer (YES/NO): NO